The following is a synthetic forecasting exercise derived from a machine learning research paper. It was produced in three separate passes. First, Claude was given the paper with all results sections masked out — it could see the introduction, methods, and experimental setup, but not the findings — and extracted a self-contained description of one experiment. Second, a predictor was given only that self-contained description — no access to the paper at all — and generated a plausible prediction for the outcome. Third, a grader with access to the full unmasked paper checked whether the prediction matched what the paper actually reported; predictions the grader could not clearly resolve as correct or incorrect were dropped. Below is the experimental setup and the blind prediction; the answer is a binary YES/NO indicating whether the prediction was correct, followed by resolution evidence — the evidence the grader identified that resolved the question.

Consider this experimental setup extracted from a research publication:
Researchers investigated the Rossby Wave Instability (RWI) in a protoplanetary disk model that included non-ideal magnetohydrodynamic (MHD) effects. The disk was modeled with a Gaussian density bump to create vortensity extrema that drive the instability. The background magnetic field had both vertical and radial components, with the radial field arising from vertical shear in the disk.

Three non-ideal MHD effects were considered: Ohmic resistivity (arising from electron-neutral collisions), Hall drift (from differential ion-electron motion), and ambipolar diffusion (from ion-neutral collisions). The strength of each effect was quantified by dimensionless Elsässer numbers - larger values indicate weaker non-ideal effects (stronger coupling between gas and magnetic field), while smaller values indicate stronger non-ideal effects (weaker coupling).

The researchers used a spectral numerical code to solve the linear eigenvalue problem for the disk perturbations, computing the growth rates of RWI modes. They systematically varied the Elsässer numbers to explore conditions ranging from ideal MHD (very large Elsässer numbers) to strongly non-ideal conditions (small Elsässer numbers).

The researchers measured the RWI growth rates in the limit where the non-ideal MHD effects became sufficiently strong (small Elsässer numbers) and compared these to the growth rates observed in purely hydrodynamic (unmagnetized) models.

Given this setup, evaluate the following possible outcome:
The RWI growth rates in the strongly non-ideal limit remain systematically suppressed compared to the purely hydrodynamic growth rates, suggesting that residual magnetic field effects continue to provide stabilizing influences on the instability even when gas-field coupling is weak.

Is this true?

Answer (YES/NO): NO